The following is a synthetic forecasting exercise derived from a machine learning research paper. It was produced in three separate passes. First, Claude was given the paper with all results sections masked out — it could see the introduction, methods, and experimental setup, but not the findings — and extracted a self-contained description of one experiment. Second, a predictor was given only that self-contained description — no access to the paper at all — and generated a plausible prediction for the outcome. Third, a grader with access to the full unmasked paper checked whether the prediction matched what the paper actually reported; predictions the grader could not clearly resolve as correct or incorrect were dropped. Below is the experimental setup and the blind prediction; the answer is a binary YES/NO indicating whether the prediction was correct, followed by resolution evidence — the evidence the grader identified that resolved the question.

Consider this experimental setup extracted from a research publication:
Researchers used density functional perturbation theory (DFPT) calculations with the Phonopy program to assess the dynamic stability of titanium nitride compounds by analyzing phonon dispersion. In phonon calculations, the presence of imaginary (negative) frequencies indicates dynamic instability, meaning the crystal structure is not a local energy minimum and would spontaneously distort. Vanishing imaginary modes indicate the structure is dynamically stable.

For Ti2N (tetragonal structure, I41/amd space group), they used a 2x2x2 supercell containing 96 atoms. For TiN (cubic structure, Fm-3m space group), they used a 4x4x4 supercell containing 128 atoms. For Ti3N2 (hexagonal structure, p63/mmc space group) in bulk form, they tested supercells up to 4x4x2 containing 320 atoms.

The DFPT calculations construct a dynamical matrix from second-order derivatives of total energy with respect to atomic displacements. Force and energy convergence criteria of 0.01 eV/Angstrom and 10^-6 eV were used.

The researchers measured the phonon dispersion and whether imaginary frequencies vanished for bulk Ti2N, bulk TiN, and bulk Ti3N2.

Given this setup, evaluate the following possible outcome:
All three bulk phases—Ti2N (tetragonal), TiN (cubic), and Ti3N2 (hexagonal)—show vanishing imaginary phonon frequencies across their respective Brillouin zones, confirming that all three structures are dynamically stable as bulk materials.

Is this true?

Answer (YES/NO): NO